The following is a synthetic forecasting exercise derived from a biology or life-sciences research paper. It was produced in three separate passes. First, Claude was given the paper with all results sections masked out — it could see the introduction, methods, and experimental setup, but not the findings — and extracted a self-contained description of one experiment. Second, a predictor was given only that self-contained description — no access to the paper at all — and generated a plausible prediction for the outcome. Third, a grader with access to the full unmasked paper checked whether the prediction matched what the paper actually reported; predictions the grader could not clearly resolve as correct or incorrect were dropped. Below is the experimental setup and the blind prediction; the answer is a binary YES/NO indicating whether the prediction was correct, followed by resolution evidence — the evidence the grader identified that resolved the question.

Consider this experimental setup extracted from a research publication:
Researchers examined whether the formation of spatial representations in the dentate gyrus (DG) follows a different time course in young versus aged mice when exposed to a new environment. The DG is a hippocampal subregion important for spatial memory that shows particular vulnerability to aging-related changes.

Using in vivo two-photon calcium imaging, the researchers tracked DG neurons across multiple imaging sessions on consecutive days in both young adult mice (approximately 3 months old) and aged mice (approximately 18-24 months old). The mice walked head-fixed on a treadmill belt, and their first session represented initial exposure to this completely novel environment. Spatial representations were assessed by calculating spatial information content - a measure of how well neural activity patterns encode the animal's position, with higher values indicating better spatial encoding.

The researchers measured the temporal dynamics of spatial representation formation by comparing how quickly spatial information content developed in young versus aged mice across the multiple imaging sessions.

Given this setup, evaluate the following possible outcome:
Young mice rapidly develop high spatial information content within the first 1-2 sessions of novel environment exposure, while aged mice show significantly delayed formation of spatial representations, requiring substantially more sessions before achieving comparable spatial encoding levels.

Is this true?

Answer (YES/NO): YES